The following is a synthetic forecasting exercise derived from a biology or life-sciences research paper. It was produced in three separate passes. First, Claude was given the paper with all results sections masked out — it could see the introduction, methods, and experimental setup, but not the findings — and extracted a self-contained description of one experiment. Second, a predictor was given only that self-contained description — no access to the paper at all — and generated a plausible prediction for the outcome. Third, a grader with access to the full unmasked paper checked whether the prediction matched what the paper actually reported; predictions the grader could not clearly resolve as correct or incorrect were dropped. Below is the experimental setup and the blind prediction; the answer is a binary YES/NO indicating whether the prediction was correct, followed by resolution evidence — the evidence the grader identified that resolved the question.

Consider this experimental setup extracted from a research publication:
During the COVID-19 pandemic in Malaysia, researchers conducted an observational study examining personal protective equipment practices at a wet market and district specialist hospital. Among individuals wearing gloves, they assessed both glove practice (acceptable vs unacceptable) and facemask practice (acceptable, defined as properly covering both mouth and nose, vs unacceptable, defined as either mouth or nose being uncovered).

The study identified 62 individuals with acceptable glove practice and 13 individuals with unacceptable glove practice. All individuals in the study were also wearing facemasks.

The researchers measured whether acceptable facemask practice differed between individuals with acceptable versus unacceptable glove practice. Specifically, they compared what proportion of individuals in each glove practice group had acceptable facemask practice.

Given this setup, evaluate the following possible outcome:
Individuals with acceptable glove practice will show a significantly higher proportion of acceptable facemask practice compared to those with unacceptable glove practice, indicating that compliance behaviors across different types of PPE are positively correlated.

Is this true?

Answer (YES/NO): NO